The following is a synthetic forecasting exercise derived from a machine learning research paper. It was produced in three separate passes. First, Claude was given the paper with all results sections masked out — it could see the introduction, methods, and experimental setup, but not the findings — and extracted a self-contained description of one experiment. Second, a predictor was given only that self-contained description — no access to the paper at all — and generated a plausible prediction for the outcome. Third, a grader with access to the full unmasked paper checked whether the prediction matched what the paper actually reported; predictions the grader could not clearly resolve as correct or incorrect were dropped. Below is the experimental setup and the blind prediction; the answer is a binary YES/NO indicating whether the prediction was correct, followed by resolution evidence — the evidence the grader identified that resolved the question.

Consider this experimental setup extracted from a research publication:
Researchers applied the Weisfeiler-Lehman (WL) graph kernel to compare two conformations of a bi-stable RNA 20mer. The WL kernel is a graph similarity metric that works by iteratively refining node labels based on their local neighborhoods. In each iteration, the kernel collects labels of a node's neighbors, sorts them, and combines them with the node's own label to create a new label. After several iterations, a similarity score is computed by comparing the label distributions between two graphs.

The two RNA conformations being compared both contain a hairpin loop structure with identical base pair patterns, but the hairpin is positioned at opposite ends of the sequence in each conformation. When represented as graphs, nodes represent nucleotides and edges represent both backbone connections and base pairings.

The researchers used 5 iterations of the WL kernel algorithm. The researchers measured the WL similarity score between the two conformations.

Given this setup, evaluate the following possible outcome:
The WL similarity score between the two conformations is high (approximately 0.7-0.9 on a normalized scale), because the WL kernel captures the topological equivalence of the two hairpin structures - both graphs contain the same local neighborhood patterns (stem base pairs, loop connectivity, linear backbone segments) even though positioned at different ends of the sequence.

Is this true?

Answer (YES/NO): NO